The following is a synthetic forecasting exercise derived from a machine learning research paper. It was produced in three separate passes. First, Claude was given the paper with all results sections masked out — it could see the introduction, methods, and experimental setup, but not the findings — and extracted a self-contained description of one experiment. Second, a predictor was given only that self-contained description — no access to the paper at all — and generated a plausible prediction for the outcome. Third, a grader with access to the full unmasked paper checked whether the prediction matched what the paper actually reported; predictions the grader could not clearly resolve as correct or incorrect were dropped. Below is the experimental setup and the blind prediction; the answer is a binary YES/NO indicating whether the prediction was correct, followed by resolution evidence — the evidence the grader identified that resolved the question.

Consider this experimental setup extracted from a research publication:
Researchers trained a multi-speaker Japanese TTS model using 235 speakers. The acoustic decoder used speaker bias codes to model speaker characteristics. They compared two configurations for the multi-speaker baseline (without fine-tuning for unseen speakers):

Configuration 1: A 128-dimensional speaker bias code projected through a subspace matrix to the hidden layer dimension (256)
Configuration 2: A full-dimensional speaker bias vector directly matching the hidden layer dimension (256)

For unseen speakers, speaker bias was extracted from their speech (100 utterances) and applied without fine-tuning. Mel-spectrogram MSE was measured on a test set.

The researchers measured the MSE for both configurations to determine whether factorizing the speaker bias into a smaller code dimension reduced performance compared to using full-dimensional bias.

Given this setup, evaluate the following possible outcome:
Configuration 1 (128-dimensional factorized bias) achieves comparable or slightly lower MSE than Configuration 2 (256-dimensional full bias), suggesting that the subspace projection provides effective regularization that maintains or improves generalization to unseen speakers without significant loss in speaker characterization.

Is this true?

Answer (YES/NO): NO